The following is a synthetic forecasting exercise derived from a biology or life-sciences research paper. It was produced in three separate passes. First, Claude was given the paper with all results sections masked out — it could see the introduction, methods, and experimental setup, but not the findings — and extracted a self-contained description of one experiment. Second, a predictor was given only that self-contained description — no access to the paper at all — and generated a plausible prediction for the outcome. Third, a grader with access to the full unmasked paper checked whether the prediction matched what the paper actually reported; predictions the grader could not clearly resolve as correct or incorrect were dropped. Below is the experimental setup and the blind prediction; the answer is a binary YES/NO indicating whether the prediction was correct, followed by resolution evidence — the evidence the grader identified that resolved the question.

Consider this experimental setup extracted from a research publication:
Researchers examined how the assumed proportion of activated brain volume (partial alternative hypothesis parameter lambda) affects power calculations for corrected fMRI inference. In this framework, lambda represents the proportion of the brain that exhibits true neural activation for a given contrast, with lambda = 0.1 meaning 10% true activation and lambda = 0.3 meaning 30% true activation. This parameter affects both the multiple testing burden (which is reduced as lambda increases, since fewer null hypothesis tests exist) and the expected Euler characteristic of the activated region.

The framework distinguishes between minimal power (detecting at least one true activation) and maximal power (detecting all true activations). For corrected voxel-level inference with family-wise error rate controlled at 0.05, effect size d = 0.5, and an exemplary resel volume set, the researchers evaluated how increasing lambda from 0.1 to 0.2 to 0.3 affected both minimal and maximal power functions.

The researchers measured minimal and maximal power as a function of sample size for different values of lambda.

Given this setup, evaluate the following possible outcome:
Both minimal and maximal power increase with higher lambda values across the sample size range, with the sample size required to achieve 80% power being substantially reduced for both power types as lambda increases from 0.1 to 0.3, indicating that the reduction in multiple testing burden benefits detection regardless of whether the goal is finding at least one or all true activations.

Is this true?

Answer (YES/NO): NO